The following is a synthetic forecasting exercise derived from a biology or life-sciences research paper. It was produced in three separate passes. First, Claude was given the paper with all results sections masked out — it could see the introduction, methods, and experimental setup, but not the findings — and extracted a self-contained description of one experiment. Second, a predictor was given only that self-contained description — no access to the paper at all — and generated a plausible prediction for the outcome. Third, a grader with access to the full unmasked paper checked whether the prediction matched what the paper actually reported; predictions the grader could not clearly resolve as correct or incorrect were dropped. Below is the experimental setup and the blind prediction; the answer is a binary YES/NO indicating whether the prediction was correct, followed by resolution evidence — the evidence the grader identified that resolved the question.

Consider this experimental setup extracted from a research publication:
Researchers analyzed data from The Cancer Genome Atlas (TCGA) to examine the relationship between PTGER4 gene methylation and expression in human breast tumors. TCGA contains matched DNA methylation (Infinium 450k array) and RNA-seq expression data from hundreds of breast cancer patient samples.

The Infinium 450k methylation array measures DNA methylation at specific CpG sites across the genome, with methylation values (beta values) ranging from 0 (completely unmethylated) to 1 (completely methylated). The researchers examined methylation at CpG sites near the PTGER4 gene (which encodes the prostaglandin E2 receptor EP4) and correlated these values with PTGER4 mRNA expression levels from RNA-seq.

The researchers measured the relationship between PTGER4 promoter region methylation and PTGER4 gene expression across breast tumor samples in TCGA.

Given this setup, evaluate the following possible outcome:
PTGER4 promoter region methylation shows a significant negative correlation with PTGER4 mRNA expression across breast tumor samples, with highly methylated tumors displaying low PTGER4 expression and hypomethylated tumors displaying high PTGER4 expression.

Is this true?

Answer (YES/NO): YES